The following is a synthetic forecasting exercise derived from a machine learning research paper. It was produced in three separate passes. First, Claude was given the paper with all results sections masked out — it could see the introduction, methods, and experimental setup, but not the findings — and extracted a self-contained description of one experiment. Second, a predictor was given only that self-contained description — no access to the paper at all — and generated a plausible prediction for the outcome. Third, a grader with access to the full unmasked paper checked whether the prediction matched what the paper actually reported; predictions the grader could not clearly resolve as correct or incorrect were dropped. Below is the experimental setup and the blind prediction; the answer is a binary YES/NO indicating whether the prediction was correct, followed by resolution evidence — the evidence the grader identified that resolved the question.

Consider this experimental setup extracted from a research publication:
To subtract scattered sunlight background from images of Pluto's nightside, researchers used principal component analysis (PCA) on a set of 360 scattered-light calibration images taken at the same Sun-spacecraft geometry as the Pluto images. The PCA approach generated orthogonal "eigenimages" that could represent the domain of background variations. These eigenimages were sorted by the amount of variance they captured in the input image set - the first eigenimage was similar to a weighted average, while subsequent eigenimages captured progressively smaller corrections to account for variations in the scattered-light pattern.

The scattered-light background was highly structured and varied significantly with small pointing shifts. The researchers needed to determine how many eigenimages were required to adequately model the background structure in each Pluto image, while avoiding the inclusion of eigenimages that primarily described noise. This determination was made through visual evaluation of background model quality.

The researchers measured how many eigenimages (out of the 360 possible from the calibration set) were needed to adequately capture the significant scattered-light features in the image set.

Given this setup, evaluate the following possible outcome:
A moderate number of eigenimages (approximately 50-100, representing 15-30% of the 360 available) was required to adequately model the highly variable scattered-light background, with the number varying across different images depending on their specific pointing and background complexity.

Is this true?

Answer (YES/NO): NO